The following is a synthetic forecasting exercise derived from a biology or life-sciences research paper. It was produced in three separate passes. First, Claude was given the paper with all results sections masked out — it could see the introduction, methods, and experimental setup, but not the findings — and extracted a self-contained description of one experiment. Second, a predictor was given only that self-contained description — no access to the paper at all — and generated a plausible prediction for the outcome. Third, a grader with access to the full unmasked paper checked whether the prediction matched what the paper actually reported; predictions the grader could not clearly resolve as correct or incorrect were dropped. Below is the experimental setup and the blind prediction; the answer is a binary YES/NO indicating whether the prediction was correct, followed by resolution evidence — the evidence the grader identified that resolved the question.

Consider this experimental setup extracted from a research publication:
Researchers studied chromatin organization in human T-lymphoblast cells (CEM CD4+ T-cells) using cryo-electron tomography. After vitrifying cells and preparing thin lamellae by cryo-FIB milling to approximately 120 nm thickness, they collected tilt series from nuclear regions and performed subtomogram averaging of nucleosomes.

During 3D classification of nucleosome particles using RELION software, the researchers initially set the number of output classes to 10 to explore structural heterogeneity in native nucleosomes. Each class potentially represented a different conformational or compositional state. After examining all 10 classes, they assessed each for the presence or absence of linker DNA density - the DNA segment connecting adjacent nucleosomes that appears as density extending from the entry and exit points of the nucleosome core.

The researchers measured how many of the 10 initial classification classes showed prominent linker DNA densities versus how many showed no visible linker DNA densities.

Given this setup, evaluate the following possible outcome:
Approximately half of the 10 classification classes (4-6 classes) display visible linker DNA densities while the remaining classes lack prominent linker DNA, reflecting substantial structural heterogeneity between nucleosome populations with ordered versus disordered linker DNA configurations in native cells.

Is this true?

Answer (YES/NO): NO